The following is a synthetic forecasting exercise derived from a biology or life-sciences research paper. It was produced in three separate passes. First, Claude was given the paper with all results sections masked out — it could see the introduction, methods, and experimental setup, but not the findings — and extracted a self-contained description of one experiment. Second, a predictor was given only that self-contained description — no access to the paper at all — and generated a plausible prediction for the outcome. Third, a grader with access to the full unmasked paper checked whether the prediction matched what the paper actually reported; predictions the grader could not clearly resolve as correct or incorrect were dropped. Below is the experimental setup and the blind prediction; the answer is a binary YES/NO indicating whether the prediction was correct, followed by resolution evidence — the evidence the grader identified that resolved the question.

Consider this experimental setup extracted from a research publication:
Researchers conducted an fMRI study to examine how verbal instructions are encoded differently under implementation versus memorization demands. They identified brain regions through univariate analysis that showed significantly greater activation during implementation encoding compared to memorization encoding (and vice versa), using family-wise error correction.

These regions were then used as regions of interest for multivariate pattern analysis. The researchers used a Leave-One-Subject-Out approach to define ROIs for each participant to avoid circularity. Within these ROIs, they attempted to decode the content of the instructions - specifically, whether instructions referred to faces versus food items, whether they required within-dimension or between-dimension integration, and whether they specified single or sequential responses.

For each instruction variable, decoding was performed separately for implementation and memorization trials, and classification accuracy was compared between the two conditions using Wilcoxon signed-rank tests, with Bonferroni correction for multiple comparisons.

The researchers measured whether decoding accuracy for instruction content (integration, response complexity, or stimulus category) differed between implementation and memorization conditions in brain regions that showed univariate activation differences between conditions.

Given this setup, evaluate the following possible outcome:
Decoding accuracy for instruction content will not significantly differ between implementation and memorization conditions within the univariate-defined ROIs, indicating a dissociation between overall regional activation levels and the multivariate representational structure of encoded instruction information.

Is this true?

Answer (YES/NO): YES